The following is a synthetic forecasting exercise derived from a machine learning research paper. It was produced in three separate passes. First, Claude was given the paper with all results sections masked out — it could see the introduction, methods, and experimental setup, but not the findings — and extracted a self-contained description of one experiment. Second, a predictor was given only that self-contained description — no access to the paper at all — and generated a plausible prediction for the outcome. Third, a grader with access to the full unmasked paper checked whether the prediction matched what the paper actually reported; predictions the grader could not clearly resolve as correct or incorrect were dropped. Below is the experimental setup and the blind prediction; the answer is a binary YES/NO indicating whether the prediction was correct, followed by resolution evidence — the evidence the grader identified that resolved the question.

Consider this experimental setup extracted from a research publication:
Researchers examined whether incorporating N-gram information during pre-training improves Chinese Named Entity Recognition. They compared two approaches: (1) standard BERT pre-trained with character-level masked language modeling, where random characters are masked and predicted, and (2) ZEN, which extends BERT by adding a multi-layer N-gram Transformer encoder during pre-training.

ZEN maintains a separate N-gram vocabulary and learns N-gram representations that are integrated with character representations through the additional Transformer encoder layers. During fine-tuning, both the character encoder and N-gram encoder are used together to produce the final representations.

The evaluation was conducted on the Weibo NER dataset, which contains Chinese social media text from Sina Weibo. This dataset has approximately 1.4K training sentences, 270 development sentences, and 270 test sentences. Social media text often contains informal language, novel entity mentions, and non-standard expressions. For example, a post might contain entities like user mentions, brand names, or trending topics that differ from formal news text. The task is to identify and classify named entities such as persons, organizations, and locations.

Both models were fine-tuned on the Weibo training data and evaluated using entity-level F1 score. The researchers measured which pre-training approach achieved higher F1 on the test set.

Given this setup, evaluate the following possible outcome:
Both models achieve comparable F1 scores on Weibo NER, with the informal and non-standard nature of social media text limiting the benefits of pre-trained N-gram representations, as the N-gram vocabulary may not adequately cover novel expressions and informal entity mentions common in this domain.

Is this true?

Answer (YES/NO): NO